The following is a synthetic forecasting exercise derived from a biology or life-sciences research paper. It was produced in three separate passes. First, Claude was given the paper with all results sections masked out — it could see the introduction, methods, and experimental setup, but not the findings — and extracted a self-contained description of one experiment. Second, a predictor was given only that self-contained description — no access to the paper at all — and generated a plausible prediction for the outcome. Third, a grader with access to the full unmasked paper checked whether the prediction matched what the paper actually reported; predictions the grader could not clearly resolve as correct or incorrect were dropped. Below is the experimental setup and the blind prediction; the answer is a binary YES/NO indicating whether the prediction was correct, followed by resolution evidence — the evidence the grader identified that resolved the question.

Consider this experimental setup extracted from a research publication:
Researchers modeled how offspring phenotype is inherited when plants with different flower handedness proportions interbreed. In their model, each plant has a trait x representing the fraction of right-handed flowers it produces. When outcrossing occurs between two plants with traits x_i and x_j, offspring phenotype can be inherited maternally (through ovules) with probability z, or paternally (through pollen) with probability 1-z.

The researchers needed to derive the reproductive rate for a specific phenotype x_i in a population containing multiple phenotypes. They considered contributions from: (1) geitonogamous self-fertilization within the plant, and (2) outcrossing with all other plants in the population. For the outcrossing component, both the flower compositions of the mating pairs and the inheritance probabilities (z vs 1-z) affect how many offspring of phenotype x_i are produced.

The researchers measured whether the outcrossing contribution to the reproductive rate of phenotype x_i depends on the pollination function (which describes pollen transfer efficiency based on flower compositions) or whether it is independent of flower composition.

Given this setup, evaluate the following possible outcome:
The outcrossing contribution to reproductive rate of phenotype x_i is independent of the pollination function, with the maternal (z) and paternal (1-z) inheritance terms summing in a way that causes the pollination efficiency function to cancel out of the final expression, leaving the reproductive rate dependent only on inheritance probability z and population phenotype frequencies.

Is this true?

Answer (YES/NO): NO